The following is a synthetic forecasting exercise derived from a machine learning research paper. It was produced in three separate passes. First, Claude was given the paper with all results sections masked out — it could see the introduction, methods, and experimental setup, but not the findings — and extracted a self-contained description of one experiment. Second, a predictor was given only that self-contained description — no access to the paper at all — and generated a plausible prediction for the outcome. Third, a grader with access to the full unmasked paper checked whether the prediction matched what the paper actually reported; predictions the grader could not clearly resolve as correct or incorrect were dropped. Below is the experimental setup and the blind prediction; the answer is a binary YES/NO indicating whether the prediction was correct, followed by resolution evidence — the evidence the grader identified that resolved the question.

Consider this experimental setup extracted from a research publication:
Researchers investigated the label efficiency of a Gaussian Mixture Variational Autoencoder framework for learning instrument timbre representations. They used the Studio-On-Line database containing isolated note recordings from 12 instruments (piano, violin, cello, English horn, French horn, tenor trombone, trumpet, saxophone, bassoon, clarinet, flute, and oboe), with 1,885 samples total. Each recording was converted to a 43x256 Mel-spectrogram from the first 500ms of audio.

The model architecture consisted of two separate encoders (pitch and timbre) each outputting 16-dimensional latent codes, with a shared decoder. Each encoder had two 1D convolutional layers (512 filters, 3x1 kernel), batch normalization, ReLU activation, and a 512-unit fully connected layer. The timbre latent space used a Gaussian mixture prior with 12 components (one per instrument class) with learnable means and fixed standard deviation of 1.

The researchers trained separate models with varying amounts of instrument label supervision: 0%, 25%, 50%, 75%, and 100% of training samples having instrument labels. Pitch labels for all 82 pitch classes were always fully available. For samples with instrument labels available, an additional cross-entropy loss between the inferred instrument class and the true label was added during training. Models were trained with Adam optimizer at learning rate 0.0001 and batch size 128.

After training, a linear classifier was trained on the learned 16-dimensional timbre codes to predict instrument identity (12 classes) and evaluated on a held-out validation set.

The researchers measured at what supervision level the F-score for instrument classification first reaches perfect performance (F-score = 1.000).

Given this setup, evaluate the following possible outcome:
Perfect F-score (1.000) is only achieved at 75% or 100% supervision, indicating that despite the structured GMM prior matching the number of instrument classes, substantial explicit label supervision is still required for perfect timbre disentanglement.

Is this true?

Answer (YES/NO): YES